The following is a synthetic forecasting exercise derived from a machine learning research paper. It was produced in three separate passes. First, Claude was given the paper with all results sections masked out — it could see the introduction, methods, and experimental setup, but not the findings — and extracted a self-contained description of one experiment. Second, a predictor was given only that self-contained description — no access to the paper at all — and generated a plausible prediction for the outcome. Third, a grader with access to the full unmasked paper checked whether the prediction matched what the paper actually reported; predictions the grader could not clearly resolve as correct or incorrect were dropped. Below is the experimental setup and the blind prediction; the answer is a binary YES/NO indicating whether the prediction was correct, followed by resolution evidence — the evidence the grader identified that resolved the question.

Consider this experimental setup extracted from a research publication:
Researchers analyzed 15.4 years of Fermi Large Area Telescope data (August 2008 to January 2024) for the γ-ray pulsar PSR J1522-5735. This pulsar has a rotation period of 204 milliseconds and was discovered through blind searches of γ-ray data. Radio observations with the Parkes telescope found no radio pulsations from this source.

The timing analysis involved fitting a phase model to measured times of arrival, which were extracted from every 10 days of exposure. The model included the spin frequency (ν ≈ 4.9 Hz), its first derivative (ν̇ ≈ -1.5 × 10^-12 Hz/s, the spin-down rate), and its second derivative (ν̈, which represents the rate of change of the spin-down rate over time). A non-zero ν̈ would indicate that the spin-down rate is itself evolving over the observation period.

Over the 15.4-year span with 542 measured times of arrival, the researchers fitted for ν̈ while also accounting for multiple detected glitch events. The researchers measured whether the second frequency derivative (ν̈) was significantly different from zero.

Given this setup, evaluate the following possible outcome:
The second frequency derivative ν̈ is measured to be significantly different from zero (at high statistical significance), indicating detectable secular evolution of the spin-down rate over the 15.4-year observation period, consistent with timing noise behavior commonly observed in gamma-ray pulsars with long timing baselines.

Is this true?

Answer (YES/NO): YES